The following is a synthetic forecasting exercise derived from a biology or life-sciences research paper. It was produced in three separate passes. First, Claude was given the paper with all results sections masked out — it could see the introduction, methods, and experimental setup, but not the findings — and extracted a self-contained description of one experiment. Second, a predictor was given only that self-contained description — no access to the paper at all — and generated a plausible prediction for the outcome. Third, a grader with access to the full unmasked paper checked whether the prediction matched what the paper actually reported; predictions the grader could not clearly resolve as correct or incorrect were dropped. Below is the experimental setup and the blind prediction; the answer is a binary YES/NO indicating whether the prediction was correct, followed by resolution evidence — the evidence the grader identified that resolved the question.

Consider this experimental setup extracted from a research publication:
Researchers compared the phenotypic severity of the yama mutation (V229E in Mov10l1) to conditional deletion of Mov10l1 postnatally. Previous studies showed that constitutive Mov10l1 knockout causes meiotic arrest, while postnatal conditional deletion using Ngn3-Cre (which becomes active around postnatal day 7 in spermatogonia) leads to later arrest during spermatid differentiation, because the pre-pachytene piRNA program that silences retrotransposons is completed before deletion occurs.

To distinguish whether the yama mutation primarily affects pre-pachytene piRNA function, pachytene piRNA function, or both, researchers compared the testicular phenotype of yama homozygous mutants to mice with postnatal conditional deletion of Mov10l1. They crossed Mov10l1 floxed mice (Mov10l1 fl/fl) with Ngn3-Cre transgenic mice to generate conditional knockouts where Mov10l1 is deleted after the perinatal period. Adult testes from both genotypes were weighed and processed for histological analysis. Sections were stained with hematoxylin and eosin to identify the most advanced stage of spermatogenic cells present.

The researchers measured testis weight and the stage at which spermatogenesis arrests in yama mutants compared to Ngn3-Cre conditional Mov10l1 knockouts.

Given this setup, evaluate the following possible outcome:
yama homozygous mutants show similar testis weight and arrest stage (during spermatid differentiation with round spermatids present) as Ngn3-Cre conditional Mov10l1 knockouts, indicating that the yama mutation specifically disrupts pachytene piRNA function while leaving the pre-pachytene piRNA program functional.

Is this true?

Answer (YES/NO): NO